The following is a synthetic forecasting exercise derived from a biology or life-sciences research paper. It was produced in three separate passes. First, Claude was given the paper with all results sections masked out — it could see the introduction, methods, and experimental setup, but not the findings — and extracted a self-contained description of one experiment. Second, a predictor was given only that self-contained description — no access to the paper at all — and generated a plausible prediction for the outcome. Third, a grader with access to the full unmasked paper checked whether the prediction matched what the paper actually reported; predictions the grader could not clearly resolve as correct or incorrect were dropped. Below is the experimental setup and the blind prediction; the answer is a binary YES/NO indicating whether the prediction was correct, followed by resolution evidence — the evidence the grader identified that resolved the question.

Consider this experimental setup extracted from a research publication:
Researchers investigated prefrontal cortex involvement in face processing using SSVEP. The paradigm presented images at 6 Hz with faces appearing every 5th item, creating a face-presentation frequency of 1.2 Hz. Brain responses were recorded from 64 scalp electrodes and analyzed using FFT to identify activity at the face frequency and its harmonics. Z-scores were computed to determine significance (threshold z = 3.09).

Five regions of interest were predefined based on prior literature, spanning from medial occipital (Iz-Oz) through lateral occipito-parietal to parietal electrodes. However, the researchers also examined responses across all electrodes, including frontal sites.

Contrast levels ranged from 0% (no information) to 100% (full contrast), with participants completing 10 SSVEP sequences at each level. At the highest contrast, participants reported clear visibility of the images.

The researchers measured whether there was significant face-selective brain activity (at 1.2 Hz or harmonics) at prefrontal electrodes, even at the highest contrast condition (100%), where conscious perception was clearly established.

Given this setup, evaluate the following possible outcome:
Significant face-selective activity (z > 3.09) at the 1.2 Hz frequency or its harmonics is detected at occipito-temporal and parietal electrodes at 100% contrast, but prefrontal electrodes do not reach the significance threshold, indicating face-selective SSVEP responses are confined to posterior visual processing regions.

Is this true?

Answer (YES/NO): YES